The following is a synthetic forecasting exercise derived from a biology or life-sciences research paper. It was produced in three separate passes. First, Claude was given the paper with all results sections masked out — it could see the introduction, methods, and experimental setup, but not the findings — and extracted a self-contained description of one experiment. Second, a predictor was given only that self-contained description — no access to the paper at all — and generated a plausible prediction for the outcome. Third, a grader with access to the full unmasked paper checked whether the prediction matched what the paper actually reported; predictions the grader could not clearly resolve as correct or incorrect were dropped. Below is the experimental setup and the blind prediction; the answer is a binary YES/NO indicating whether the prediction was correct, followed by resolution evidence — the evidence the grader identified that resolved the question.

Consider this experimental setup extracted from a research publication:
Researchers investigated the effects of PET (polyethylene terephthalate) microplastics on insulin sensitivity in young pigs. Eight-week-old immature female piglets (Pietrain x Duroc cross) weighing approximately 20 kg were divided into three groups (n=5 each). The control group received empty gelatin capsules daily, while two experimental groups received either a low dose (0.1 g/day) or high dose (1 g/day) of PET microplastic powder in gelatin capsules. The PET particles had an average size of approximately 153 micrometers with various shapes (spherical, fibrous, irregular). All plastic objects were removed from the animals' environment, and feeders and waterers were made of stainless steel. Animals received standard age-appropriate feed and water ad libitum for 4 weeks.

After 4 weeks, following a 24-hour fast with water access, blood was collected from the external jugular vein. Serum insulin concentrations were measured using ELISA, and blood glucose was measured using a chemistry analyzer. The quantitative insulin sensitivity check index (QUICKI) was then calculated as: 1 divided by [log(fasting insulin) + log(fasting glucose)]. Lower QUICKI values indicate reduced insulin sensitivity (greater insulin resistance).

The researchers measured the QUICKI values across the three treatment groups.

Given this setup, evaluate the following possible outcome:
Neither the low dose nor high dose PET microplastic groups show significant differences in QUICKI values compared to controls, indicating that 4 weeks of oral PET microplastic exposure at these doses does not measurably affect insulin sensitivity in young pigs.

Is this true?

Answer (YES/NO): NO